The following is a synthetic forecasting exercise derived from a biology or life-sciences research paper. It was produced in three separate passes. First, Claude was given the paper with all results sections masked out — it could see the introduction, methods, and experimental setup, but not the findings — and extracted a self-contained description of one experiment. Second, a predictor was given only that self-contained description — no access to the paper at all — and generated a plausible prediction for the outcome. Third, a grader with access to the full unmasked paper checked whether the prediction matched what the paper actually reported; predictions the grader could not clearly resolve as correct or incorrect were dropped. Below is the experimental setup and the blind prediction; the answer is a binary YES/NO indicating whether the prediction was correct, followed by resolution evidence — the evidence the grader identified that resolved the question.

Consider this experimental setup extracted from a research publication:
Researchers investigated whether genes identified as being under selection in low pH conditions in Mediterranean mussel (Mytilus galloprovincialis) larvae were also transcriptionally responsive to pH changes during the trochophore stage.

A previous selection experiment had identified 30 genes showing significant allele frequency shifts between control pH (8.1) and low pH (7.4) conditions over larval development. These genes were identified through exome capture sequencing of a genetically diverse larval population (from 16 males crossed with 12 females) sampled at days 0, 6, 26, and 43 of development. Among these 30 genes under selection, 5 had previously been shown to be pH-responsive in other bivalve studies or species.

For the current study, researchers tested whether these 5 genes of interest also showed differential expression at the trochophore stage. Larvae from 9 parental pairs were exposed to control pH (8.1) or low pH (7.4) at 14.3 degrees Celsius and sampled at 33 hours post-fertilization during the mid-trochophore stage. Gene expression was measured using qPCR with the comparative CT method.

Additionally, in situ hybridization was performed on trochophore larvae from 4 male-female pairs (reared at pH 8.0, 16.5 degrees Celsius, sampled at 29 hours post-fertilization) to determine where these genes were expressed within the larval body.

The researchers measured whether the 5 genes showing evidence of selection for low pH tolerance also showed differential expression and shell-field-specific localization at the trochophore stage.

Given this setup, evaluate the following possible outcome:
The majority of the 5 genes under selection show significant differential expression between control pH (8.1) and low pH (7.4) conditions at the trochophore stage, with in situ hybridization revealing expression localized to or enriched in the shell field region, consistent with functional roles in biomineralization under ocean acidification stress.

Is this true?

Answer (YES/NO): YES